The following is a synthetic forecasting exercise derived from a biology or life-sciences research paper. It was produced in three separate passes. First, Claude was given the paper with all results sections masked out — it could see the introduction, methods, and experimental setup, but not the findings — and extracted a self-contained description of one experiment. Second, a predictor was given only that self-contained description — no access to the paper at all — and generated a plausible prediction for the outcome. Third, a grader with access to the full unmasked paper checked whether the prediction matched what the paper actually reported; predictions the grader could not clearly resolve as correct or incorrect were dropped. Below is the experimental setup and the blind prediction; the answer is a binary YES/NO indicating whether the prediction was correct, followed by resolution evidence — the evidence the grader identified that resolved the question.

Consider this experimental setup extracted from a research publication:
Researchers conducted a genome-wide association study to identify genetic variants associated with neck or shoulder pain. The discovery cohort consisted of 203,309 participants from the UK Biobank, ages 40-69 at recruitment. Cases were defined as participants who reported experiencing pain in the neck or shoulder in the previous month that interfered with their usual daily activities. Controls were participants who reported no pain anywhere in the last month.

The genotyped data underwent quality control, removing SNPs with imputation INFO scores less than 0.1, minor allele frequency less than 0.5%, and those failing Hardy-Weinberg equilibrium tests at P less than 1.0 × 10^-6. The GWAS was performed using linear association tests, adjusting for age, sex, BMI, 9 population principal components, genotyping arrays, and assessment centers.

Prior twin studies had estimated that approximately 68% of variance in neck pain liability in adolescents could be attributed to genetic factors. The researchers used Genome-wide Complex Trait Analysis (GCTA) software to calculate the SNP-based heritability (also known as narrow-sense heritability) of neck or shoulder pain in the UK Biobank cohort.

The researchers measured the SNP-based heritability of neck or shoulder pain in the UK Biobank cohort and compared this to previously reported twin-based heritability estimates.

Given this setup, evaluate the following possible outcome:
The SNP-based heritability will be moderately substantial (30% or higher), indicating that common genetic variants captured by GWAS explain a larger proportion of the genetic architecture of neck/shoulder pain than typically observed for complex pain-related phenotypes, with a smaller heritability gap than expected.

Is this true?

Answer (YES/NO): NO